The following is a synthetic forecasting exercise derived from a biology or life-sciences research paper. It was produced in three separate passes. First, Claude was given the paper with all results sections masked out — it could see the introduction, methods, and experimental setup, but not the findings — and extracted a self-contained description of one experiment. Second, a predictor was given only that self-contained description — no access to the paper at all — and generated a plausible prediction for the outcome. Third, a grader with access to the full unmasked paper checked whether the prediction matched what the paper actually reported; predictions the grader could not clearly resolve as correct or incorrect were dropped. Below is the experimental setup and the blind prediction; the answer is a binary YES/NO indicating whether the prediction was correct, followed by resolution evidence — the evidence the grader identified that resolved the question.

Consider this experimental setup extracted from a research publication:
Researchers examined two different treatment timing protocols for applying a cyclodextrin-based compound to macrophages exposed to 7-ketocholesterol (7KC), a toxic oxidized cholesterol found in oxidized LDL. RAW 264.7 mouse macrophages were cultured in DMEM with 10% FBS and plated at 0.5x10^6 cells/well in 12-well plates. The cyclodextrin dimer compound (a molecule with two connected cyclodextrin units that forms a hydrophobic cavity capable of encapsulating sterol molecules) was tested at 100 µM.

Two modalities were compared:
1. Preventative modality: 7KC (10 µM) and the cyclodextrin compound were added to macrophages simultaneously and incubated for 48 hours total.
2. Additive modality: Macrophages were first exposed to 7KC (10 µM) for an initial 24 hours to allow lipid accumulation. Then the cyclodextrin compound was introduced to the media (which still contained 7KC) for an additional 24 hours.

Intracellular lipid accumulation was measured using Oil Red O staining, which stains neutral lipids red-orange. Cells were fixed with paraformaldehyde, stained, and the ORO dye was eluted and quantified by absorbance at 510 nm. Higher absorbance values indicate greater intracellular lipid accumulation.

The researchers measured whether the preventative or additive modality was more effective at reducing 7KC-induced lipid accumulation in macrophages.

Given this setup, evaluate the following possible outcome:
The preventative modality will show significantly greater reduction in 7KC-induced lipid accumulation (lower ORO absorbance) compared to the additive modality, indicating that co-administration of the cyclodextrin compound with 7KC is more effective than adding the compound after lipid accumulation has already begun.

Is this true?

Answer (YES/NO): NO